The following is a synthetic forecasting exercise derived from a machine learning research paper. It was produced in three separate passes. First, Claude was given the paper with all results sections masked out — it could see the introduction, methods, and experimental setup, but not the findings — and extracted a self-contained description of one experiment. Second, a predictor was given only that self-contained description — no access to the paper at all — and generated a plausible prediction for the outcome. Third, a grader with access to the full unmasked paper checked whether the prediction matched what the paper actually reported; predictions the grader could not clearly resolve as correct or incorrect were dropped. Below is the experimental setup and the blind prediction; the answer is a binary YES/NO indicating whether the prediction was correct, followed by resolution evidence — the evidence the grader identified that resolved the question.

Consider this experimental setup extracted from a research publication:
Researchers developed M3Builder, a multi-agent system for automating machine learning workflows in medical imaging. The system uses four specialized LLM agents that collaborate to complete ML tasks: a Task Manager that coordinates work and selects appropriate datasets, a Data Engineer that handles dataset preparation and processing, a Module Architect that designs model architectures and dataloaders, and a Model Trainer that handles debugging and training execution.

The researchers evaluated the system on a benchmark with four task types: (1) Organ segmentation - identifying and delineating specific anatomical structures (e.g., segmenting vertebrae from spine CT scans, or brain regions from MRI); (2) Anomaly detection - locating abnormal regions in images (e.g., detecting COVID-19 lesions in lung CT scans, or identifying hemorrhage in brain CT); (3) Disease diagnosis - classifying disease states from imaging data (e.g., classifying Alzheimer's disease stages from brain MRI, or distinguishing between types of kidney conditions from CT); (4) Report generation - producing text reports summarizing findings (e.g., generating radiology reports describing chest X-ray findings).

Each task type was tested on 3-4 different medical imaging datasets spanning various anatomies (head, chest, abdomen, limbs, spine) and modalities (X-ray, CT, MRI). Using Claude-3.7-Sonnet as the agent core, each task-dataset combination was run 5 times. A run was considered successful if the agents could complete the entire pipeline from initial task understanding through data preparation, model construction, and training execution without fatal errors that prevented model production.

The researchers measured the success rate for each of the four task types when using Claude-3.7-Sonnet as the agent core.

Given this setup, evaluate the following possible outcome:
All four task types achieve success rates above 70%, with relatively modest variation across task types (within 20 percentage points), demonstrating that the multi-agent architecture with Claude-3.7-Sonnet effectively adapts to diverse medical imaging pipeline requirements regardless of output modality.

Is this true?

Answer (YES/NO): YES